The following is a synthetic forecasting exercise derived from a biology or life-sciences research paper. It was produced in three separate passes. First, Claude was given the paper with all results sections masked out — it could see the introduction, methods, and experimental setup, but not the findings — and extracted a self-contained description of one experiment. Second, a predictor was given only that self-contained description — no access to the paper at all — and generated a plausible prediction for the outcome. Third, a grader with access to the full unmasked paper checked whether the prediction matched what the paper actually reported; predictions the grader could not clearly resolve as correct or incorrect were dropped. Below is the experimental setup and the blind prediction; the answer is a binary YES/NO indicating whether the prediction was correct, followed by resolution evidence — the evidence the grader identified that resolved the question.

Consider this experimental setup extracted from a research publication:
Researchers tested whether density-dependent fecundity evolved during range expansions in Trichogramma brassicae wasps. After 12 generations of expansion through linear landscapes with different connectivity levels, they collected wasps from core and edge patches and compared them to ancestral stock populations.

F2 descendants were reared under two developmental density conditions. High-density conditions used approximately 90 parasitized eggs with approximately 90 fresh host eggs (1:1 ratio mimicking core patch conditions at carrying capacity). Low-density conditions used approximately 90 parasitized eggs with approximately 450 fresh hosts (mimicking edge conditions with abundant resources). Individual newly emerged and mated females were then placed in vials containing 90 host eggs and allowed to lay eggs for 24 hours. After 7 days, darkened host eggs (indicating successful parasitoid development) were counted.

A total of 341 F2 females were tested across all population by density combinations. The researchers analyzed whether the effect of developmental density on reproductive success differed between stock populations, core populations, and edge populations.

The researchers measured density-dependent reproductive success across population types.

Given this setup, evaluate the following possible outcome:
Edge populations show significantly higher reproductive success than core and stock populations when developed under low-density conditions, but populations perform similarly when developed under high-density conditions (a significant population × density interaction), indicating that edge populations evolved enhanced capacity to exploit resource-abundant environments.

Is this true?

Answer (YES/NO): NO